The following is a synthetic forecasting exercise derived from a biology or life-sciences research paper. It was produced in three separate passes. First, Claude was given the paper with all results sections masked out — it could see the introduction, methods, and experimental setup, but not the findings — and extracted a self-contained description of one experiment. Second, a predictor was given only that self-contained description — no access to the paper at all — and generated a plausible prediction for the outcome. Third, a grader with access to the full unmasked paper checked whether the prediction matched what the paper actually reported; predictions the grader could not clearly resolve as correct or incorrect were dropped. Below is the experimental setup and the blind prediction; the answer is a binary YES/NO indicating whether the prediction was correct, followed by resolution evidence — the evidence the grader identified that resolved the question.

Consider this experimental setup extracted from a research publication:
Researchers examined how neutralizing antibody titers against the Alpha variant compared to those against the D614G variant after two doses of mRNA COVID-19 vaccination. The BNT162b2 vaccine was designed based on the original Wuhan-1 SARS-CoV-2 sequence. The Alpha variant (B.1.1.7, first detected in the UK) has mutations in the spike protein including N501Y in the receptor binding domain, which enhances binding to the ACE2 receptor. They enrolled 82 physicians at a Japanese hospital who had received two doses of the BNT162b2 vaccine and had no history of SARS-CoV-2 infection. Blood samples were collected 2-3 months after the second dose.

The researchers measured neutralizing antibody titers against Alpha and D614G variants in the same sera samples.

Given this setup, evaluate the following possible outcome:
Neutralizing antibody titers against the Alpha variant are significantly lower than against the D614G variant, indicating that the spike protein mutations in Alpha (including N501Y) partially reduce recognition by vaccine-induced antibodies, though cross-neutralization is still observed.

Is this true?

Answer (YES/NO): NO